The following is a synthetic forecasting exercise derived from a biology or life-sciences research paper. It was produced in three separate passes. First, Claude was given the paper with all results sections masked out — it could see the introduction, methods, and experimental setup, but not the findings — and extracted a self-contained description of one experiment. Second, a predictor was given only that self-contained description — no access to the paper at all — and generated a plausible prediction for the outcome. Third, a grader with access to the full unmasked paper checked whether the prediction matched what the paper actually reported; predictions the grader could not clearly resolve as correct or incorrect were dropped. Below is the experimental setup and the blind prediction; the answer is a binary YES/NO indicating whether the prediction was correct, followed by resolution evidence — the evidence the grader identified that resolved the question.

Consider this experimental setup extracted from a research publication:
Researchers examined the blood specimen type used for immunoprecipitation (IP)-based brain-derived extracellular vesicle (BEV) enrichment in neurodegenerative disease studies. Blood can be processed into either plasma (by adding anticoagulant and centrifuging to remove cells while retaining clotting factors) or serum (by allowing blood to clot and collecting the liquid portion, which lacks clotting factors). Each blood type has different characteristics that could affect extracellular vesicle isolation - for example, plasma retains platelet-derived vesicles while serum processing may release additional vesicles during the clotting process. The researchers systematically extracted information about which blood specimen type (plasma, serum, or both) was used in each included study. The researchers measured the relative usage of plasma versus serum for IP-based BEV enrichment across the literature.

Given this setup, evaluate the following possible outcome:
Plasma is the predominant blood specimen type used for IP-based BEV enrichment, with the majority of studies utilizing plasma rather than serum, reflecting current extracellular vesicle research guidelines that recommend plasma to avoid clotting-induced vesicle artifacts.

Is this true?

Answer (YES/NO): YES